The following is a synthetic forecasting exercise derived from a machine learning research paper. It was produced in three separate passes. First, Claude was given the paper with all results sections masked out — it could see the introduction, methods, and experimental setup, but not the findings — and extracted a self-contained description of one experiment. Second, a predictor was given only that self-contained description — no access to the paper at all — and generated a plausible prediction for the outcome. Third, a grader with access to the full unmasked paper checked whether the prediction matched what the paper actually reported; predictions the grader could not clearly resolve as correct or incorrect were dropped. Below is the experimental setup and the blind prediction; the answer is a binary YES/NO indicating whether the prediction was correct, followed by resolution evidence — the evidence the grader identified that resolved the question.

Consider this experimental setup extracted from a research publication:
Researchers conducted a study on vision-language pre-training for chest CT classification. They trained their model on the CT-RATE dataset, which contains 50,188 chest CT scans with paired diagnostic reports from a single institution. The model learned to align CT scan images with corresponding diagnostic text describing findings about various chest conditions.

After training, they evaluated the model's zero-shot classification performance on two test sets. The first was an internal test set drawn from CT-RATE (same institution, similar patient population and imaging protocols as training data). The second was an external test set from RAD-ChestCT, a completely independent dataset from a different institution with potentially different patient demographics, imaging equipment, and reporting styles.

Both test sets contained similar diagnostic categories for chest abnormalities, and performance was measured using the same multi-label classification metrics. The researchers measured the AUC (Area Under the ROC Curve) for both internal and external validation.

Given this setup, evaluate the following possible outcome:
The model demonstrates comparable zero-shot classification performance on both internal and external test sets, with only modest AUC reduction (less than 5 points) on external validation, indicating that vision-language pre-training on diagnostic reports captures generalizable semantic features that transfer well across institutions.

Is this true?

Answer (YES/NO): NO